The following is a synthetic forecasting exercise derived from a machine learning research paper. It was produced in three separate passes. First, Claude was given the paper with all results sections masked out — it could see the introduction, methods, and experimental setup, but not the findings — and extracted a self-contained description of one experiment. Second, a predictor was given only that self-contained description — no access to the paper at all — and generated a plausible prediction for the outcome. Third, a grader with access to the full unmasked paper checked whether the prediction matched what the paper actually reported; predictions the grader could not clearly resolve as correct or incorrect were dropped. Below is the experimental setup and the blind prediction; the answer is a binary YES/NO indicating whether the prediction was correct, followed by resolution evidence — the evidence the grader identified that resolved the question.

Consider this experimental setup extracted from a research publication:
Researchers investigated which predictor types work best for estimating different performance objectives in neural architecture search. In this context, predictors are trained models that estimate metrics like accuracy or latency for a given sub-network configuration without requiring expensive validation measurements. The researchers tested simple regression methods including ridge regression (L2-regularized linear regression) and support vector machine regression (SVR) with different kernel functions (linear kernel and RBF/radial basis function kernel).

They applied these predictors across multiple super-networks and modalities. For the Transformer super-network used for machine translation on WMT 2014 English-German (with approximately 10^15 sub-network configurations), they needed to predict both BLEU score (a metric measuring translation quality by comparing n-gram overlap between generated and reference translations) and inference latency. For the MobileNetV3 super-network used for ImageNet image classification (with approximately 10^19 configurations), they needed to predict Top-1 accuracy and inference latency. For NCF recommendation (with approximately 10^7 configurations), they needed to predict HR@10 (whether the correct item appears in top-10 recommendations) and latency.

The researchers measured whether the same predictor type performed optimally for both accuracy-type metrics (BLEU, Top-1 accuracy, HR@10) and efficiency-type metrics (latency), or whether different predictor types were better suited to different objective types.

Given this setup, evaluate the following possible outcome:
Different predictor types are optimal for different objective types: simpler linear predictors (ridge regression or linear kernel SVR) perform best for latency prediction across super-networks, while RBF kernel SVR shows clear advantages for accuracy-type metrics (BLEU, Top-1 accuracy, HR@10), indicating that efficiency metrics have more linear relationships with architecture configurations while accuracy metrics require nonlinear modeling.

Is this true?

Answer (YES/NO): NO